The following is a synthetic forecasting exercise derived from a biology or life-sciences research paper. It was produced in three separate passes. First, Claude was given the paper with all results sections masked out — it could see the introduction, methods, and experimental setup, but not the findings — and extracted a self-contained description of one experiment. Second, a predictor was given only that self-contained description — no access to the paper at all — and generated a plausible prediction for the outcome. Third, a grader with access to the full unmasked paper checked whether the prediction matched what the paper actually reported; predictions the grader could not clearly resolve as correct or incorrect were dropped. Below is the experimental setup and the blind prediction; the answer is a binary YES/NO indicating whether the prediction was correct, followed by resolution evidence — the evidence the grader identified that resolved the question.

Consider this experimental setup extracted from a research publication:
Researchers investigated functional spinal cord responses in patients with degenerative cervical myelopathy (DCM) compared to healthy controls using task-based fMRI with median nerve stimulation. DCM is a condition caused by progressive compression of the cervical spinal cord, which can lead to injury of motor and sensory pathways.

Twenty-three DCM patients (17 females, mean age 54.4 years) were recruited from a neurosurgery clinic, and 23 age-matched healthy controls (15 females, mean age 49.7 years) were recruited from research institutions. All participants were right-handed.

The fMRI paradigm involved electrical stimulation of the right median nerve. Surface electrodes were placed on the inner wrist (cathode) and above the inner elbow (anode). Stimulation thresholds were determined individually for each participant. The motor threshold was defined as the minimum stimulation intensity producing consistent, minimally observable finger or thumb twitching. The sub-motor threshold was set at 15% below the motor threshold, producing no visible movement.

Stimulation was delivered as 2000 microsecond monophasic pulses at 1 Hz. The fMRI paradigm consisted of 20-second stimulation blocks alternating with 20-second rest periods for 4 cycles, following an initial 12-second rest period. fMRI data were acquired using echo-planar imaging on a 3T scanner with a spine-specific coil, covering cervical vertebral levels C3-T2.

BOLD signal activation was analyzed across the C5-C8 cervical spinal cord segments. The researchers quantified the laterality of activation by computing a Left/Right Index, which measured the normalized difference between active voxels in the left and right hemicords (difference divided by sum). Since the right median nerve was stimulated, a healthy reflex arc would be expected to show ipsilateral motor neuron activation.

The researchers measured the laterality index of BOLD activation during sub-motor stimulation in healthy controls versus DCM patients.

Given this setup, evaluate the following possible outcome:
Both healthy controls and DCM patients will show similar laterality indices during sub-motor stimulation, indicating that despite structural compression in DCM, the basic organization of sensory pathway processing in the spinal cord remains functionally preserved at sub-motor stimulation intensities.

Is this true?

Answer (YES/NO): NO